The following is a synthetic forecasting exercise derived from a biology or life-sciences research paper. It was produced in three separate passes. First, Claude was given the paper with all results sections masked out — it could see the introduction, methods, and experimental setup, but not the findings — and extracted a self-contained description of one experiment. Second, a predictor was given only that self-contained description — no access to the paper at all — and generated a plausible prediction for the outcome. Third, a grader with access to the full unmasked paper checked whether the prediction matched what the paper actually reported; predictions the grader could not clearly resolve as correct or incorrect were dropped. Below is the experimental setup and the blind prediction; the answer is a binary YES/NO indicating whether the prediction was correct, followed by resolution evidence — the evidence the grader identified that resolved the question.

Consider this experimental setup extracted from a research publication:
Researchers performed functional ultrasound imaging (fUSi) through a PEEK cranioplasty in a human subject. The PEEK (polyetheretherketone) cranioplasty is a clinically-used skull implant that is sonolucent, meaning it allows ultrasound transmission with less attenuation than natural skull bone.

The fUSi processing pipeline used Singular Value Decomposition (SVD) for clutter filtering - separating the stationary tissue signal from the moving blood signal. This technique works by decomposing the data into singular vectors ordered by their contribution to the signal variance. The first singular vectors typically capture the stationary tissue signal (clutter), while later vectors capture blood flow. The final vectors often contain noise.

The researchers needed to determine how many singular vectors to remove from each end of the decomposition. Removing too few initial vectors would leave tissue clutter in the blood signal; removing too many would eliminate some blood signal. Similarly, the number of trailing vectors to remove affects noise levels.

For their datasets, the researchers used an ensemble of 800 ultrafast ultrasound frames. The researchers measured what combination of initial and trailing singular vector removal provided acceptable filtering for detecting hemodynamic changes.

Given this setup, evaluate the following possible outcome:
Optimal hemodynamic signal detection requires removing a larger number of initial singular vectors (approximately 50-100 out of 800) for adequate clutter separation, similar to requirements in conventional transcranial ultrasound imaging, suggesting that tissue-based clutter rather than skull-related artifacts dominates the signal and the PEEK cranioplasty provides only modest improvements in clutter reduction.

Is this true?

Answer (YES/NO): YES